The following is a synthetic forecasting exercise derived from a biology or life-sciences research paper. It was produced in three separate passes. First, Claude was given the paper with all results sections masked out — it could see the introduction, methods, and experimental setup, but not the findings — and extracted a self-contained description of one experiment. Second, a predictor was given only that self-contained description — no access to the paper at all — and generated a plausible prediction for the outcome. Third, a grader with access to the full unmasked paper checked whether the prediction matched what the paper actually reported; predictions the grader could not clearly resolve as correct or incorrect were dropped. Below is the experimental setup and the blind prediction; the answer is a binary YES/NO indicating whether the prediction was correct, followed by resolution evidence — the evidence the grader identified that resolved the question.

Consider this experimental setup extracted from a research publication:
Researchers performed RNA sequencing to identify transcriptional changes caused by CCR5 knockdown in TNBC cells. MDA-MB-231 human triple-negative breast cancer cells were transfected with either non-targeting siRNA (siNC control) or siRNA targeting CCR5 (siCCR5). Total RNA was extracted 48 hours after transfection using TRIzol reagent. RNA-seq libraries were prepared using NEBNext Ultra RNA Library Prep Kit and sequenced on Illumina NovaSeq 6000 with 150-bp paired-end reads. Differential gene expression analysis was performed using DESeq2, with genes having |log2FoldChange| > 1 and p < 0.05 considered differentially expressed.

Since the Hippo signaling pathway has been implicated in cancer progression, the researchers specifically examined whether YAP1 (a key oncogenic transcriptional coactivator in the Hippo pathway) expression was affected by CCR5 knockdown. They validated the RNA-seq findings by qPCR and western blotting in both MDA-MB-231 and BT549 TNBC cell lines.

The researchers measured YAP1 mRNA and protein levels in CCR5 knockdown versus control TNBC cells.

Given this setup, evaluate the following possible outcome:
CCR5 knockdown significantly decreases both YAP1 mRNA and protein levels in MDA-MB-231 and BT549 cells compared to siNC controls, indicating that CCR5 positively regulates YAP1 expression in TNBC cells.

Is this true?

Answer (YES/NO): NO